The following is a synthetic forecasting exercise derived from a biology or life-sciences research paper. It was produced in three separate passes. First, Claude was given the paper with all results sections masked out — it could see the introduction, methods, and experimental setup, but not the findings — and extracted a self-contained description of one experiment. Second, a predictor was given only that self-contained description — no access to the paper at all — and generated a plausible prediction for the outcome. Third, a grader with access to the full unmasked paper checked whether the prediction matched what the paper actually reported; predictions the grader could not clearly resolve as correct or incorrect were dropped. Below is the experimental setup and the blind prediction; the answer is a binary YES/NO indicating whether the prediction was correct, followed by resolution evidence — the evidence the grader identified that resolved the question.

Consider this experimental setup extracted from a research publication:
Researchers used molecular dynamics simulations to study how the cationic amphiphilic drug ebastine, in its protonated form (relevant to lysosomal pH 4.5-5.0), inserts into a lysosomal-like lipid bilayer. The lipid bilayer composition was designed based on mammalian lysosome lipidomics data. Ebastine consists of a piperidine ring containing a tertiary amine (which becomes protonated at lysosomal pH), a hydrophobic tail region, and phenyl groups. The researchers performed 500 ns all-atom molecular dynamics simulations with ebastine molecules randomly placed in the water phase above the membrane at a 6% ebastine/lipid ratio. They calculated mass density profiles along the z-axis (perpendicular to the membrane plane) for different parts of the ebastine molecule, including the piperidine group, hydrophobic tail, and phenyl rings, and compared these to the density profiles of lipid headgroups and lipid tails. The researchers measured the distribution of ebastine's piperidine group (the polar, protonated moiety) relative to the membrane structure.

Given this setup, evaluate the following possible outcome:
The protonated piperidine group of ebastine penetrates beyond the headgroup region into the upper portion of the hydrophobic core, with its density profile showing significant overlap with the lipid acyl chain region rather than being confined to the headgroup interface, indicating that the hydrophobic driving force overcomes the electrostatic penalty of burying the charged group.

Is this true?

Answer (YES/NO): NO